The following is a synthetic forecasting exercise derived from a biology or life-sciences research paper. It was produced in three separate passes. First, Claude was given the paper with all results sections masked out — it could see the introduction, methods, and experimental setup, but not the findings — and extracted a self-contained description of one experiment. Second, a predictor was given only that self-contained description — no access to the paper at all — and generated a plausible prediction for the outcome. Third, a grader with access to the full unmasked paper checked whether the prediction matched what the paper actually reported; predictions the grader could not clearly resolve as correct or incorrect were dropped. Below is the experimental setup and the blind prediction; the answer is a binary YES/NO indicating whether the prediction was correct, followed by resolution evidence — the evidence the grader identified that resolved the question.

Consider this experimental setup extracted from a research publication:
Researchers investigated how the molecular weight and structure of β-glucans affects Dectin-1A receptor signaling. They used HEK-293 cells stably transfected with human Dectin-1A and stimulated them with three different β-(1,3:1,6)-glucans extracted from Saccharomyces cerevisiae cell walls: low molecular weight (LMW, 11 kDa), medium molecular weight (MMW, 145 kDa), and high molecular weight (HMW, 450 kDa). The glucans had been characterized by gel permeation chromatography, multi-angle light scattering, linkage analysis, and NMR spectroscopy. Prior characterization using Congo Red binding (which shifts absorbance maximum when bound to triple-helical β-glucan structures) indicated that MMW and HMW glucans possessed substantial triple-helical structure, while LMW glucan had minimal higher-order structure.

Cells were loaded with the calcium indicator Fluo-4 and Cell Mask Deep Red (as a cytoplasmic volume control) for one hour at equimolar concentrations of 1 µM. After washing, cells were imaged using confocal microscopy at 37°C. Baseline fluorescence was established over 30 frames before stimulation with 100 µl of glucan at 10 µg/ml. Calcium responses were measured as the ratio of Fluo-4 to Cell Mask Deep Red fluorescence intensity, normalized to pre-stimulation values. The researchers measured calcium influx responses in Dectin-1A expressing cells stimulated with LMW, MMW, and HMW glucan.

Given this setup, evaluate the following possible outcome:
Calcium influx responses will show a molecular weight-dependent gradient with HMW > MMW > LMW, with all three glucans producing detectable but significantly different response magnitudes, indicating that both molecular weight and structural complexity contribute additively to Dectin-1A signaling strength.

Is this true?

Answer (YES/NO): NO